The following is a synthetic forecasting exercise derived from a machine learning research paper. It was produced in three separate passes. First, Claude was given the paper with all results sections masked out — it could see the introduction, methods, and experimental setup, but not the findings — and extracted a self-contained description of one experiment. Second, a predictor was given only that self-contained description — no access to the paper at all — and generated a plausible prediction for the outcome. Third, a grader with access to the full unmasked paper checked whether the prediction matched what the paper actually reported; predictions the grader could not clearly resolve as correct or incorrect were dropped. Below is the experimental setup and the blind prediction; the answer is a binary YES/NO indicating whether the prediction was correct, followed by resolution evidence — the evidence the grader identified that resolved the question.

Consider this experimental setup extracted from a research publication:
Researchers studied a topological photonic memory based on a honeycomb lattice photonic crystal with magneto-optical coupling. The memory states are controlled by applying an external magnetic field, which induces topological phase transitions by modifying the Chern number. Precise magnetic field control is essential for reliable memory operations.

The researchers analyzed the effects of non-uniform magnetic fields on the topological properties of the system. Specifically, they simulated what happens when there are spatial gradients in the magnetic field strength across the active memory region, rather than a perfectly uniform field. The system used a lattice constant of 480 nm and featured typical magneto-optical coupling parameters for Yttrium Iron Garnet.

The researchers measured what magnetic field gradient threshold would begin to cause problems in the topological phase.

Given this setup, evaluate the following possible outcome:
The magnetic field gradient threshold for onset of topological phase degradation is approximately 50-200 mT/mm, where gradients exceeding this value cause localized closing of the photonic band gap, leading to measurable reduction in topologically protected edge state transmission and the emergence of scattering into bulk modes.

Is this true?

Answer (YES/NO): NO